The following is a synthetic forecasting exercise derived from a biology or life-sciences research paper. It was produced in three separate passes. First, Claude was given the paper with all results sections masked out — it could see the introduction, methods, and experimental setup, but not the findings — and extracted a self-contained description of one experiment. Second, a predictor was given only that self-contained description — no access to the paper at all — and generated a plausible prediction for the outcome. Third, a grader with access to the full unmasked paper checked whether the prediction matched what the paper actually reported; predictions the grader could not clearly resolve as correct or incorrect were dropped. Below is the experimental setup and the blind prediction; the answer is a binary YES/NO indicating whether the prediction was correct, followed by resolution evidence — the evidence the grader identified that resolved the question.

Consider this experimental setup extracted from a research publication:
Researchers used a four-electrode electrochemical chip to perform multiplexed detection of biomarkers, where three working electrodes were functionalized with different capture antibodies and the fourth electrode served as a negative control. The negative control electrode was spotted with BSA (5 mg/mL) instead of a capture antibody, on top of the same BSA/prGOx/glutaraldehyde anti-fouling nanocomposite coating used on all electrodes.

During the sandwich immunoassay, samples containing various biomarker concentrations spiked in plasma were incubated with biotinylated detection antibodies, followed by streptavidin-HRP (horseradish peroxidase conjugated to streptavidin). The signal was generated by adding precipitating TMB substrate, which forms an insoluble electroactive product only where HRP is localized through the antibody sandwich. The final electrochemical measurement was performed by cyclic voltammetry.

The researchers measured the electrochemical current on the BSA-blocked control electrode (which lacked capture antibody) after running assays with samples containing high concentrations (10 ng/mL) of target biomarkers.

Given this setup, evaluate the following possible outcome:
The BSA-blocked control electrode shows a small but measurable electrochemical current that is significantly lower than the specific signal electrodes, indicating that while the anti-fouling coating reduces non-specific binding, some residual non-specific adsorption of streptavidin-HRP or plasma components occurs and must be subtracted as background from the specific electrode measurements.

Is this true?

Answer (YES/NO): NO